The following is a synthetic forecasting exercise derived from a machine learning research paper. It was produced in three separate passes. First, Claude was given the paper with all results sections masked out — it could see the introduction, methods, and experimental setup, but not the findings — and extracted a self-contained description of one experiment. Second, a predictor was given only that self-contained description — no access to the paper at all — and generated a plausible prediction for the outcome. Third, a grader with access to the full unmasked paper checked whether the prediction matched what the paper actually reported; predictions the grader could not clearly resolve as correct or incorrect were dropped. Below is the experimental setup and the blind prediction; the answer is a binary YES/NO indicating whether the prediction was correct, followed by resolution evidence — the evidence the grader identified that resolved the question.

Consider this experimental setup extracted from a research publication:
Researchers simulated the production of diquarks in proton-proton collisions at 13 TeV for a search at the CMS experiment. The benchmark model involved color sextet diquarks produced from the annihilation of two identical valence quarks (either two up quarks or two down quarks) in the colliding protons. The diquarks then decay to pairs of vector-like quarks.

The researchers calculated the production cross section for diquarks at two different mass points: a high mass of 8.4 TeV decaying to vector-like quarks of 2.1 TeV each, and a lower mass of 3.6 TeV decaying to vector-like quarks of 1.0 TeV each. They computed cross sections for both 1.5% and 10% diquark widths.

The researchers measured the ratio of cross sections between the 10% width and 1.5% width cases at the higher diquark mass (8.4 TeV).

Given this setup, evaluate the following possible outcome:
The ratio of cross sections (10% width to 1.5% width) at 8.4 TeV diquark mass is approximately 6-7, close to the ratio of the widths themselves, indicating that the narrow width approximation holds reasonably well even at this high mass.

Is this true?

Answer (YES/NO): NO